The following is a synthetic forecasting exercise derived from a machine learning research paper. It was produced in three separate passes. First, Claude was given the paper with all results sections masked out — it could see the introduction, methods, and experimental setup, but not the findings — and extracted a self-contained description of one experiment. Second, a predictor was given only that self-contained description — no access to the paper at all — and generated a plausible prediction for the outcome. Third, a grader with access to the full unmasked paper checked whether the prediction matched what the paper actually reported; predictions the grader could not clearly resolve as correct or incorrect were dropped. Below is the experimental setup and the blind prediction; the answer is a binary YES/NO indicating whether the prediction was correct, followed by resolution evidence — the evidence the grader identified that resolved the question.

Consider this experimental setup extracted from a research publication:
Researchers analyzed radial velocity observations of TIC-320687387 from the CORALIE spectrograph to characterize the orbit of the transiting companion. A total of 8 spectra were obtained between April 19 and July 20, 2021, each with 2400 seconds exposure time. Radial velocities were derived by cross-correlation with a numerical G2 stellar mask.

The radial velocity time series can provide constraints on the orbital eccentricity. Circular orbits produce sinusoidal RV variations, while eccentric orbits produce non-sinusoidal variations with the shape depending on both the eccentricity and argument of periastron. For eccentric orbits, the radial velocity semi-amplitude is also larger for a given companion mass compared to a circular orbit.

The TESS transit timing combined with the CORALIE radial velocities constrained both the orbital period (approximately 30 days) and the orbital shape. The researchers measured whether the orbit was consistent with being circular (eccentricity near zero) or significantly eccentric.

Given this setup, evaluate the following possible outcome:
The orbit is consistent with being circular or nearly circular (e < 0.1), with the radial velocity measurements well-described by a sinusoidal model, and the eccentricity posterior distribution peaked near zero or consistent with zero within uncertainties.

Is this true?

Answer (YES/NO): NO